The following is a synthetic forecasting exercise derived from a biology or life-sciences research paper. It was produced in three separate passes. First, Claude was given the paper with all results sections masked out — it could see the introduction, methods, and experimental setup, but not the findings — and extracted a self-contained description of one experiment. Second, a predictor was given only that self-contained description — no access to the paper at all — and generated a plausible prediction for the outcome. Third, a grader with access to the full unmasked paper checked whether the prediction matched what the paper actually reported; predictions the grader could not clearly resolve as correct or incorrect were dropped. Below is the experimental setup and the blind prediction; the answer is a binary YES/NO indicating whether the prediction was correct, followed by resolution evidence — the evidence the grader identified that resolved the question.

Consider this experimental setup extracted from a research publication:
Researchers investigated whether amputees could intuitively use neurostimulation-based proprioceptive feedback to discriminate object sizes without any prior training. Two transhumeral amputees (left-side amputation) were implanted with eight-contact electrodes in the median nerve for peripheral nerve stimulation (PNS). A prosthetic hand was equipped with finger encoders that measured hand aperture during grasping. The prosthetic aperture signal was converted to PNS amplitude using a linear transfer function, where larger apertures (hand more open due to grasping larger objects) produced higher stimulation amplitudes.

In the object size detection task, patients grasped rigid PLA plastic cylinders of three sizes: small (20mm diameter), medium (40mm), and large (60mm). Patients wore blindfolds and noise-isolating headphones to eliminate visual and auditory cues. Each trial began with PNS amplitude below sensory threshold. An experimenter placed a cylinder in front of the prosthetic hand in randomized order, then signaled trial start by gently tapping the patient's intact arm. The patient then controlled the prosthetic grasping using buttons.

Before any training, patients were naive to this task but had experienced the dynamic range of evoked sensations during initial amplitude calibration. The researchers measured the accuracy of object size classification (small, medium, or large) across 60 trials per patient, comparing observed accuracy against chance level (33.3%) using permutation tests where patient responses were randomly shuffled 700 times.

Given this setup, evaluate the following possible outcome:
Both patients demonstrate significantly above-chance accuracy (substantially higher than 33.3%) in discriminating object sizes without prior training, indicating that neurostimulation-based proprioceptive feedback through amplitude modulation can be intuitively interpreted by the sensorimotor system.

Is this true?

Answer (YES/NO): NO